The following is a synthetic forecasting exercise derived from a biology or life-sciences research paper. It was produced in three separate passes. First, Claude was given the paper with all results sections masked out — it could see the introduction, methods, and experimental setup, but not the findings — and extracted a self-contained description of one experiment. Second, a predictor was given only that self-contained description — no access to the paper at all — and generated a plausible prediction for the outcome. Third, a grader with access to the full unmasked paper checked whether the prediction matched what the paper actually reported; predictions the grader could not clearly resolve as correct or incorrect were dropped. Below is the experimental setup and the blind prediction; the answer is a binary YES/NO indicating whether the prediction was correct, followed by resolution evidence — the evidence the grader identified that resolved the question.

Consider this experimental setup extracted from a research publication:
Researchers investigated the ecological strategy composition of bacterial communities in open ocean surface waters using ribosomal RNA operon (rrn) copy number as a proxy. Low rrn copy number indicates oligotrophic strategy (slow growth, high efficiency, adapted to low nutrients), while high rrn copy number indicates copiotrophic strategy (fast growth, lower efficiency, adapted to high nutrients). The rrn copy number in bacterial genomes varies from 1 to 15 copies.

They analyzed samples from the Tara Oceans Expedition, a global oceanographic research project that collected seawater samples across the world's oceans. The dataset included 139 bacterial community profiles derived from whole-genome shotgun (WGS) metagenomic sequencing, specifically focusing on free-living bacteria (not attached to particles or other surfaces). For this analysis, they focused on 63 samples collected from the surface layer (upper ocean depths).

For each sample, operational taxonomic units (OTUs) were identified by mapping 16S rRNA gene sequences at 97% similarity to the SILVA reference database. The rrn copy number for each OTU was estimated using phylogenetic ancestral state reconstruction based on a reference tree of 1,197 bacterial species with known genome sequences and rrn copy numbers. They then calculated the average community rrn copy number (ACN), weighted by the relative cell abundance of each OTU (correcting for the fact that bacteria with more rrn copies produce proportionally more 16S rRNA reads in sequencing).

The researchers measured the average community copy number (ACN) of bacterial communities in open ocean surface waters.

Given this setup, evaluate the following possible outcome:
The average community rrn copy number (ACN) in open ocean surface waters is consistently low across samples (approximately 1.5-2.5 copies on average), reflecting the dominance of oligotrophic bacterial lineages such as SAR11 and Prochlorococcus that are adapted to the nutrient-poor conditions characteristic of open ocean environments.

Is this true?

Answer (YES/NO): NO